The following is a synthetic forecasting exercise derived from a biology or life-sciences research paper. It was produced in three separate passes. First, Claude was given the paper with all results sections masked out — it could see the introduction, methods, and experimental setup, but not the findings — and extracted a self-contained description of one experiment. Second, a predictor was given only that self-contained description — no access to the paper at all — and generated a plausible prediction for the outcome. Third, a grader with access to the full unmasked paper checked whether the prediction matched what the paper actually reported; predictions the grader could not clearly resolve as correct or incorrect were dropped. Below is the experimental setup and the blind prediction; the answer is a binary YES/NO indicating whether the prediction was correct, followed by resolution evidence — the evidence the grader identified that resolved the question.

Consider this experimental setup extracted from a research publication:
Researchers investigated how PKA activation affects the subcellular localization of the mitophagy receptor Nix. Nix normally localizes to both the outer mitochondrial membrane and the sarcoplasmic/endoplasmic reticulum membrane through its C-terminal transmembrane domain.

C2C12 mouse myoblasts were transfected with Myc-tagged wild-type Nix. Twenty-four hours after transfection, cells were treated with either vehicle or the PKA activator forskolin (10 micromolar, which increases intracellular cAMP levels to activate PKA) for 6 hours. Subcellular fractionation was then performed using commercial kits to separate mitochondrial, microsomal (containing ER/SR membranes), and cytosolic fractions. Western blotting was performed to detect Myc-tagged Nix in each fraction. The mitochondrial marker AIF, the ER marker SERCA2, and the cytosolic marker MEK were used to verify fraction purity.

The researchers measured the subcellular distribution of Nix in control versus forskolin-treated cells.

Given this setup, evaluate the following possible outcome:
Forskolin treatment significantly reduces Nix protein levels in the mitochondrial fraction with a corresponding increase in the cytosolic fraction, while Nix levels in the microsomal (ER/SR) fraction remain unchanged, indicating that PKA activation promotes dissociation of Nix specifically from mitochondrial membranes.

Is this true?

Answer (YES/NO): NO